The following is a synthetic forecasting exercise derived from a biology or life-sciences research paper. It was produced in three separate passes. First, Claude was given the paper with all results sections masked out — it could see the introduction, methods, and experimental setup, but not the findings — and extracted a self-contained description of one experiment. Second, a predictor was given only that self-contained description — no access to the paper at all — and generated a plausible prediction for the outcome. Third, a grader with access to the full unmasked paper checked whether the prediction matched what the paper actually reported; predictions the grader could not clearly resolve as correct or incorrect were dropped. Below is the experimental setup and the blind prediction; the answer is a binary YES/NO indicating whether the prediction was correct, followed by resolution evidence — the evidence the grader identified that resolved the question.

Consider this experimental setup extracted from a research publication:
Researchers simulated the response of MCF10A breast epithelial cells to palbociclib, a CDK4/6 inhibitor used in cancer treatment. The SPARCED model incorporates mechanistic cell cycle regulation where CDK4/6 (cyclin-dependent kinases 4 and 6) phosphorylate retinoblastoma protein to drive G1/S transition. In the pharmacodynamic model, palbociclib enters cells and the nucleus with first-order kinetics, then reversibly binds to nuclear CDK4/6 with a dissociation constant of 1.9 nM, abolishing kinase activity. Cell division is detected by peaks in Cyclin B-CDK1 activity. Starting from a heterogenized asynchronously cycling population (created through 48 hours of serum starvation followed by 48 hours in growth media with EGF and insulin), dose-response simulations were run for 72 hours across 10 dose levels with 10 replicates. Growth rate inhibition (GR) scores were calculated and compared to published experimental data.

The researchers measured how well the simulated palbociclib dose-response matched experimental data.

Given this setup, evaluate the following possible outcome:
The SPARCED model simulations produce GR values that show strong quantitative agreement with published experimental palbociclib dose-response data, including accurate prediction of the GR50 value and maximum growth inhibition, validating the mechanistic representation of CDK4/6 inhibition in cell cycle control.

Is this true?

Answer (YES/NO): NO